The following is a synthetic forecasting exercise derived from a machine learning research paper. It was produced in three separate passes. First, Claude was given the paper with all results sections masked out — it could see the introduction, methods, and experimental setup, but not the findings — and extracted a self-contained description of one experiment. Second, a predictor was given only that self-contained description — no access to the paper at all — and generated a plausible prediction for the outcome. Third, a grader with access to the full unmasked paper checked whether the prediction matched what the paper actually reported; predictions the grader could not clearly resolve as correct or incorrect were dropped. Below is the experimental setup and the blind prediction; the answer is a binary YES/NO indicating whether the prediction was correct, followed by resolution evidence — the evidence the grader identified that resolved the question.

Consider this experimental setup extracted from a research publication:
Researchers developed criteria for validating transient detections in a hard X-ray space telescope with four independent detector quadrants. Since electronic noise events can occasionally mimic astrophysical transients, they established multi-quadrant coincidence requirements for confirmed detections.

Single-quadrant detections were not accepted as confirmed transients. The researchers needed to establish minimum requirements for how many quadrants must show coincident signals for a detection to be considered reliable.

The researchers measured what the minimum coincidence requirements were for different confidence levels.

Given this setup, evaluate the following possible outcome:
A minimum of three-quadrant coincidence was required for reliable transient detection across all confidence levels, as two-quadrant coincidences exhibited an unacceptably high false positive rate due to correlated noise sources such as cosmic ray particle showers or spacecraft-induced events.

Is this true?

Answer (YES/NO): NO